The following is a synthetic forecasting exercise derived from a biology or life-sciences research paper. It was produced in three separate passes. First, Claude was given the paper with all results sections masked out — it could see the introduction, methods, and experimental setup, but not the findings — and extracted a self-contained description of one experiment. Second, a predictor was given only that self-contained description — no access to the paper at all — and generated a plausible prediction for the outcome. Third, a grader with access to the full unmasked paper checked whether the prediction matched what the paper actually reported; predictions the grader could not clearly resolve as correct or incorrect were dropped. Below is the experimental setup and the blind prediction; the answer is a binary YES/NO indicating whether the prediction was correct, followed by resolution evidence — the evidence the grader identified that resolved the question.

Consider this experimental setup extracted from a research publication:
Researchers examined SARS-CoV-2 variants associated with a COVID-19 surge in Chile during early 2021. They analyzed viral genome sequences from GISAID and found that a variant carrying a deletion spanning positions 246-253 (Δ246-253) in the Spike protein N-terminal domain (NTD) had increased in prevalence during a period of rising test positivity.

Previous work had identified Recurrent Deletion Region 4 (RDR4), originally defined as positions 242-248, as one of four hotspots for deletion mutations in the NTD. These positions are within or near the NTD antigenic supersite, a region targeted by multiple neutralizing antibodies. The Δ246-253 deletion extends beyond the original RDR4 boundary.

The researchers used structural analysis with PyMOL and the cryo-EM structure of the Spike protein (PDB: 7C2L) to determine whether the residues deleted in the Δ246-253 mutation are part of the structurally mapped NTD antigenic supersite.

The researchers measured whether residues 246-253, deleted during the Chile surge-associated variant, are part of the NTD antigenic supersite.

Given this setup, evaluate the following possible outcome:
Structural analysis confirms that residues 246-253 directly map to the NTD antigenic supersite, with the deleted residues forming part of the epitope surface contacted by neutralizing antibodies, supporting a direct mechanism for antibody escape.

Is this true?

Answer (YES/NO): YES